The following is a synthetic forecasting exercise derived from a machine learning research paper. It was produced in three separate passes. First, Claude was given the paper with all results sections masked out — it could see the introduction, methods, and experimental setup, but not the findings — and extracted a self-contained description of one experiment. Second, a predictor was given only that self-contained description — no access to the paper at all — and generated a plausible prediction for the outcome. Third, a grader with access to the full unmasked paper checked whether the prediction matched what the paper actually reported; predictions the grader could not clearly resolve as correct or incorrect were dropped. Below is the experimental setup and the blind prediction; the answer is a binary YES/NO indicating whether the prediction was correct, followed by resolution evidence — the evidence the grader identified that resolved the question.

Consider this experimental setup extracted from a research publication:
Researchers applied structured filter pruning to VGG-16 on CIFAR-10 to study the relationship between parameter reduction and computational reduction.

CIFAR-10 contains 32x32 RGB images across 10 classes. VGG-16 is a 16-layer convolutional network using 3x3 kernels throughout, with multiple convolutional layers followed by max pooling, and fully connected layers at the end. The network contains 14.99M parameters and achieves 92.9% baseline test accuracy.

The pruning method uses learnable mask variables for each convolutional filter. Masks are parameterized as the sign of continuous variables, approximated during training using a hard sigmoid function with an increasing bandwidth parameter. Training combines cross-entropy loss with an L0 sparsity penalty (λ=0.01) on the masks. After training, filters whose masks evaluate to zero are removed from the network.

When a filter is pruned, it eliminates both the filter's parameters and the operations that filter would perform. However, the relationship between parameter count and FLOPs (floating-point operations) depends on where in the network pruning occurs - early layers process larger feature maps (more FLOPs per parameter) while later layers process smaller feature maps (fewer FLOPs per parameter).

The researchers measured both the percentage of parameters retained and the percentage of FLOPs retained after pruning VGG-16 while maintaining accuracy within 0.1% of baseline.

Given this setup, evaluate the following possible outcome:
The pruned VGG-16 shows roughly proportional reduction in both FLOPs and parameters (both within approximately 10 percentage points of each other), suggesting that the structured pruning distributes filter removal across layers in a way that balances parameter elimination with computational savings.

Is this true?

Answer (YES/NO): YES